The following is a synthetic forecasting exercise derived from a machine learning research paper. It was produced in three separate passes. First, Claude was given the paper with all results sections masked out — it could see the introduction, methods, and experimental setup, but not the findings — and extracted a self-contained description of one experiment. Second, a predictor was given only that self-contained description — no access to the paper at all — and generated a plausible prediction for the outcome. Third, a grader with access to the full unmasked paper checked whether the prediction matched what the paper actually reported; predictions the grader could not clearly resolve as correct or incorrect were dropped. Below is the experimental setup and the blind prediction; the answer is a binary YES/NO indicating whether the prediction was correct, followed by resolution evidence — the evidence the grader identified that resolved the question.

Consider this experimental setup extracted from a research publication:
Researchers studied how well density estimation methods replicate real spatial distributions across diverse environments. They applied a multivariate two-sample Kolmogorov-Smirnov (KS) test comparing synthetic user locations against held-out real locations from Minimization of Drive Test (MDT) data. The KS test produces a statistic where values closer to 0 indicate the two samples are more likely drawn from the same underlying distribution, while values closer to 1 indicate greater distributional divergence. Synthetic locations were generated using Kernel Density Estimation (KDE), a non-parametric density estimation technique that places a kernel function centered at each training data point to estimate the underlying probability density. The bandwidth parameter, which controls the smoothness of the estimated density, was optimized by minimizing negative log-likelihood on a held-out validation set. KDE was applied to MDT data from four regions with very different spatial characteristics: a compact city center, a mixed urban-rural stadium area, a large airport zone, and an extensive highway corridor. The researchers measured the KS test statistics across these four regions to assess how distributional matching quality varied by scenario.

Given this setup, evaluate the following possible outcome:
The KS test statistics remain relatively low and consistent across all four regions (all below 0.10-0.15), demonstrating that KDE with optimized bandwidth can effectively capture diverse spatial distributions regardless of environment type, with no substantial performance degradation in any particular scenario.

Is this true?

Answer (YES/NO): YES